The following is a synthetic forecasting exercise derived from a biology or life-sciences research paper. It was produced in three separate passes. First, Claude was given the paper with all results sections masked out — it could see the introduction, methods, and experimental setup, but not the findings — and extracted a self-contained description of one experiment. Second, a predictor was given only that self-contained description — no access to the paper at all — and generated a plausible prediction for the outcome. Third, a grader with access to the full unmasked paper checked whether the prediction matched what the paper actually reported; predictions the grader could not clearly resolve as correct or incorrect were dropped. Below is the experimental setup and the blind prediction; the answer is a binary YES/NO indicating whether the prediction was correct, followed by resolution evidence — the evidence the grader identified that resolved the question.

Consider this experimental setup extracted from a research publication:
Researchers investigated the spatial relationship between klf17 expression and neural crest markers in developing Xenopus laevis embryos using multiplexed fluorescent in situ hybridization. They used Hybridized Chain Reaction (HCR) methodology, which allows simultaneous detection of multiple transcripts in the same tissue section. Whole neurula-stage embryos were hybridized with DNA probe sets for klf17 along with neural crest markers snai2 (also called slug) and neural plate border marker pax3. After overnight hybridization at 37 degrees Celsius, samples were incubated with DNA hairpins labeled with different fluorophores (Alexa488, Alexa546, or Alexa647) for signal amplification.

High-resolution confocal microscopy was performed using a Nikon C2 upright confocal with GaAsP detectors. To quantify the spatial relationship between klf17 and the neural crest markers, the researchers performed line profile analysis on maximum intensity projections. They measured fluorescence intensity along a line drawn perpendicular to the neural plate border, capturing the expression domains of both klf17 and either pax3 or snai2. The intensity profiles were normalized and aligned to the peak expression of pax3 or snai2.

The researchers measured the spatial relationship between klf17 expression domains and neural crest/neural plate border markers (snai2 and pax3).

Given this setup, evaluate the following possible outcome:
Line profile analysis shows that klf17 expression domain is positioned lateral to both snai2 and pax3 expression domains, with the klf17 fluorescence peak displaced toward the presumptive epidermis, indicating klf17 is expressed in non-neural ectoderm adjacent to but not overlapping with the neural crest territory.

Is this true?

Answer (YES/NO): NO